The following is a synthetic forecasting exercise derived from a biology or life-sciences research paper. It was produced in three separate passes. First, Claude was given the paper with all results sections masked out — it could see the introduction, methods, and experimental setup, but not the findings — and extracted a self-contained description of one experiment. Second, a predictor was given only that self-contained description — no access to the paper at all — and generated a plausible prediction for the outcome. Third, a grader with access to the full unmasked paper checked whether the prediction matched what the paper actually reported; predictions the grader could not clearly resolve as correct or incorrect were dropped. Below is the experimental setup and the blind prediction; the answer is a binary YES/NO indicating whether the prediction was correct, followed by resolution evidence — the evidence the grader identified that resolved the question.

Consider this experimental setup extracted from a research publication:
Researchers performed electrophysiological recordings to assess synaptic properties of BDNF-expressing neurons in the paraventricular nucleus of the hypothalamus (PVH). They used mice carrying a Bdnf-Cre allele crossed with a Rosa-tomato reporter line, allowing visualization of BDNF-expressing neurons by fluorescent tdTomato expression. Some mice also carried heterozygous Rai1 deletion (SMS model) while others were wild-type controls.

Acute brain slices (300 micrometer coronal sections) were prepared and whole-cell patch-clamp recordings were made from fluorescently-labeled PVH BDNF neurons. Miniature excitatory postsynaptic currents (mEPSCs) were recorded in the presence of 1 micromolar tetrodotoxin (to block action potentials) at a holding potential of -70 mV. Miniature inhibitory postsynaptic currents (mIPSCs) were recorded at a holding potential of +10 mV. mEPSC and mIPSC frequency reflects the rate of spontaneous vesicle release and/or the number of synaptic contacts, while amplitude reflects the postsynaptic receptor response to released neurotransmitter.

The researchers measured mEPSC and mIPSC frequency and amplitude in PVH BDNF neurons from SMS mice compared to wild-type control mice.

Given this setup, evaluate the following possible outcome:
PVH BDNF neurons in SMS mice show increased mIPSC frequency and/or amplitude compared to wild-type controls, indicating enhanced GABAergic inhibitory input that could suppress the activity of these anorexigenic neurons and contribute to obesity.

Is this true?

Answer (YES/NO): NO